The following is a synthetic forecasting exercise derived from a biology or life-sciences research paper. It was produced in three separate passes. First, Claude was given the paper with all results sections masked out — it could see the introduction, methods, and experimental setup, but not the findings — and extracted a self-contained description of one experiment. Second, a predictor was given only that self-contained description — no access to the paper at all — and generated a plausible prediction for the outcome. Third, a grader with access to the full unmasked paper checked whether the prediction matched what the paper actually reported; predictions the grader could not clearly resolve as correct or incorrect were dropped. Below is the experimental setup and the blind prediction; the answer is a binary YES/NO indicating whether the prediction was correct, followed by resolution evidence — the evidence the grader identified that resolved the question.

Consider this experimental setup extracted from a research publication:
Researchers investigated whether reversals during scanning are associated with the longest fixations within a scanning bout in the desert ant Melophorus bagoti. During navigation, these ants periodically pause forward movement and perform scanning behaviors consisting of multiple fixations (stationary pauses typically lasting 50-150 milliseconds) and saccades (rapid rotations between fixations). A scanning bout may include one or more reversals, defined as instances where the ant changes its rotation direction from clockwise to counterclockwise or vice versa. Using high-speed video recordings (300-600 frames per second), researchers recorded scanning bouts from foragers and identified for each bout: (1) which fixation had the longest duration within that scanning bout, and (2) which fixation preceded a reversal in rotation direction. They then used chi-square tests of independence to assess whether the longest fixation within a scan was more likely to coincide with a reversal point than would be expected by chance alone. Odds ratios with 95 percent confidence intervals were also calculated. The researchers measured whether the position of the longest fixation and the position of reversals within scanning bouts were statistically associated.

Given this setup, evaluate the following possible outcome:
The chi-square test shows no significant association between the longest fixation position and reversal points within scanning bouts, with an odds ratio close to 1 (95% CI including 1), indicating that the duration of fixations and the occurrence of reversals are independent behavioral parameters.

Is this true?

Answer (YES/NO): NO